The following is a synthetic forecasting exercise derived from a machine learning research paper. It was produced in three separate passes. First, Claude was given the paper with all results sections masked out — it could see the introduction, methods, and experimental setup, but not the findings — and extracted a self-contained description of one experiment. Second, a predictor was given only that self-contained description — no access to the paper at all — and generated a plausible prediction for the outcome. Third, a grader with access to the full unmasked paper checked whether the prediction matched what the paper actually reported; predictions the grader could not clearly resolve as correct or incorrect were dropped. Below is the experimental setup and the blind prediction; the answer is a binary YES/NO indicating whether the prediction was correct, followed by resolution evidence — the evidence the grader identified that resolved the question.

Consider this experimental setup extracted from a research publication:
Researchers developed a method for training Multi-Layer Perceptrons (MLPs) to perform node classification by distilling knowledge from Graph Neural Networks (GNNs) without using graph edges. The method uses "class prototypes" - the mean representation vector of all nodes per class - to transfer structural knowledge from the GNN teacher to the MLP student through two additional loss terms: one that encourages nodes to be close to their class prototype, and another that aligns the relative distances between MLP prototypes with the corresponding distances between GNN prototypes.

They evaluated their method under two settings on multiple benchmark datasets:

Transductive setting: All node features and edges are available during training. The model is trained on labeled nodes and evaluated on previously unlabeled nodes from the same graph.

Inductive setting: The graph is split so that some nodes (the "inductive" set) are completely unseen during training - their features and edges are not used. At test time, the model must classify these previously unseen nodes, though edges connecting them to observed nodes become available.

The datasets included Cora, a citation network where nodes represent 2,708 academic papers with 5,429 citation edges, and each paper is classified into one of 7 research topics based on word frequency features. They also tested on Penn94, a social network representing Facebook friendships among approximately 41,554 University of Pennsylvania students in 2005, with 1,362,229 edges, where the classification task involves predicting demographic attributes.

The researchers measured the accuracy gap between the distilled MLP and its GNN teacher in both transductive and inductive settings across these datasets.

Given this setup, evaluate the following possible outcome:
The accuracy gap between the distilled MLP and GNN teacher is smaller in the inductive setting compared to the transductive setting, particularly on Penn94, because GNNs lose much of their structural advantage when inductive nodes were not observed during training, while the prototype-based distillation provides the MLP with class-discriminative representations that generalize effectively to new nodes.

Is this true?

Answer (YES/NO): NO